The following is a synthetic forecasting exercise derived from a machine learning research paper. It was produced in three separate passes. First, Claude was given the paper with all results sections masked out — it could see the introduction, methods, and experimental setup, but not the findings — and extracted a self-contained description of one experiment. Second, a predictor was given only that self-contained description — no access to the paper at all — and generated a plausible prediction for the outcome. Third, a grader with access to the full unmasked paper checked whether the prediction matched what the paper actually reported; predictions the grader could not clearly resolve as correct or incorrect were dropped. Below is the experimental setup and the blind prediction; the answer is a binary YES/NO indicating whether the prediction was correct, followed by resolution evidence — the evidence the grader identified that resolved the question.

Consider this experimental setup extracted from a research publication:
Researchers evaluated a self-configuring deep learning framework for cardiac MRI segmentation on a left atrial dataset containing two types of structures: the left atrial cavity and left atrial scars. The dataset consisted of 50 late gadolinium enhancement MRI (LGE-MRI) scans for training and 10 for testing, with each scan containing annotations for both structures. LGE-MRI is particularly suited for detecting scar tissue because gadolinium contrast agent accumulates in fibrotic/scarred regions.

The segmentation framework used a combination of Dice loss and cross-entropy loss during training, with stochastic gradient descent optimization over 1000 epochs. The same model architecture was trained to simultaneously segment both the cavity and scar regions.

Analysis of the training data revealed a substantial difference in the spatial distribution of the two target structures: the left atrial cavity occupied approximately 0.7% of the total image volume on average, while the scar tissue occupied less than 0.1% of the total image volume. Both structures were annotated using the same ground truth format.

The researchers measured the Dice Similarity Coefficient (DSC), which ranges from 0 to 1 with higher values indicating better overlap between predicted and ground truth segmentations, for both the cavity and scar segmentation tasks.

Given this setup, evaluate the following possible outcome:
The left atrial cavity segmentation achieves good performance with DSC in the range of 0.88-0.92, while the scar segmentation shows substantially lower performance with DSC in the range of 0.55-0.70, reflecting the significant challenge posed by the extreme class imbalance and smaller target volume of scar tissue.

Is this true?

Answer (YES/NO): NO